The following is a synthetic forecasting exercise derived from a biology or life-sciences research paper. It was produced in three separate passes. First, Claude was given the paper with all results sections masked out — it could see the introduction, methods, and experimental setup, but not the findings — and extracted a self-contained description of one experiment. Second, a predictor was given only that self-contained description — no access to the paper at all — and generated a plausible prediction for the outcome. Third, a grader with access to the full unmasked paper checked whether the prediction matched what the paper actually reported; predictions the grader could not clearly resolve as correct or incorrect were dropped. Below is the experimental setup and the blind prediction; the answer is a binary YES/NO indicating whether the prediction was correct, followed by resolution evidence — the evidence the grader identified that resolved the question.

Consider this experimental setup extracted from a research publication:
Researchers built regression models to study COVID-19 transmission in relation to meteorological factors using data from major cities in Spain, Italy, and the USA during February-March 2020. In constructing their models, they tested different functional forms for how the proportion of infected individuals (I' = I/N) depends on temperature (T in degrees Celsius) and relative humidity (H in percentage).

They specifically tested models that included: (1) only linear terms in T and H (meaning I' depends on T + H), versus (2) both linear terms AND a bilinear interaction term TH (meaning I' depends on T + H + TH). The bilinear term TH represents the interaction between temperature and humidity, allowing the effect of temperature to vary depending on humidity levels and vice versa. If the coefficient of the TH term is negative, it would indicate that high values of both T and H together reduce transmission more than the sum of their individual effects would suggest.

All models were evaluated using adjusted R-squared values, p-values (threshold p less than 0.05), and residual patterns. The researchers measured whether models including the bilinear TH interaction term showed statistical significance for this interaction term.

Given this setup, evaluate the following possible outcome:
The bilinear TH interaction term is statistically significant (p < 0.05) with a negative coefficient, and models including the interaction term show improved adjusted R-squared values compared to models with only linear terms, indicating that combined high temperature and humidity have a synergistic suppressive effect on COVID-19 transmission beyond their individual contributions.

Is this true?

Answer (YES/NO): NO